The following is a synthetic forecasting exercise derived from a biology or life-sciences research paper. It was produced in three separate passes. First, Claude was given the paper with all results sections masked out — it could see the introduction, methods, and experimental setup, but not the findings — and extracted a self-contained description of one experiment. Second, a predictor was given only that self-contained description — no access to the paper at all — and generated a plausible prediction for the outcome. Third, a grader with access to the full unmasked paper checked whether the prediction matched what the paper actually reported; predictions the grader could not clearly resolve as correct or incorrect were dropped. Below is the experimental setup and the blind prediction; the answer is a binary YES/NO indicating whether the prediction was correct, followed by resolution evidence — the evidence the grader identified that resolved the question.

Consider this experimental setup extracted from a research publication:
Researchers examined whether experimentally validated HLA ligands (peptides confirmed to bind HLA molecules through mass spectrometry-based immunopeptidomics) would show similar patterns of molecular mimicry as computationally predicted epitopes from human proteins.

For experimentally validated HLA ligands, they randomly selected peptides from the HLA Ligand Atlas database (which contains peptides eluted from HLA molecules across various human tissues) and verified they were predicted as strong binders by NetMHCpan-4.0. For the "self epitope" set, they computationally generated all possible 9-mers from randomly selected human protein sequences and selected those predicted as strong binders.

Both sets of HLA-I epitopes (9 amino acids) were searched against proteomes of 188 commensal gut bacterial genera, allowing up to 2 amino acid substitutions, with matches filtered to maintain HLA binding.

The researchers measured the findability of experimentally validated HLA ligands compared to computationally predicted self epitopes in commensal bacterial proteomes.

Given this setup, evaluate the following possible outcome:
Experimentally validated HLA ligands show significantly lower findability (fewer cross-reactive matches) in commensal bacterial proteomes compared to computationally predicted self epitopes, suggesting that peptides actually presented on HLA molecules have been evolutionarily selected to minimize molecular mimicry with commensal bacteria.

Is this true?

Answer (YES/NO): NO